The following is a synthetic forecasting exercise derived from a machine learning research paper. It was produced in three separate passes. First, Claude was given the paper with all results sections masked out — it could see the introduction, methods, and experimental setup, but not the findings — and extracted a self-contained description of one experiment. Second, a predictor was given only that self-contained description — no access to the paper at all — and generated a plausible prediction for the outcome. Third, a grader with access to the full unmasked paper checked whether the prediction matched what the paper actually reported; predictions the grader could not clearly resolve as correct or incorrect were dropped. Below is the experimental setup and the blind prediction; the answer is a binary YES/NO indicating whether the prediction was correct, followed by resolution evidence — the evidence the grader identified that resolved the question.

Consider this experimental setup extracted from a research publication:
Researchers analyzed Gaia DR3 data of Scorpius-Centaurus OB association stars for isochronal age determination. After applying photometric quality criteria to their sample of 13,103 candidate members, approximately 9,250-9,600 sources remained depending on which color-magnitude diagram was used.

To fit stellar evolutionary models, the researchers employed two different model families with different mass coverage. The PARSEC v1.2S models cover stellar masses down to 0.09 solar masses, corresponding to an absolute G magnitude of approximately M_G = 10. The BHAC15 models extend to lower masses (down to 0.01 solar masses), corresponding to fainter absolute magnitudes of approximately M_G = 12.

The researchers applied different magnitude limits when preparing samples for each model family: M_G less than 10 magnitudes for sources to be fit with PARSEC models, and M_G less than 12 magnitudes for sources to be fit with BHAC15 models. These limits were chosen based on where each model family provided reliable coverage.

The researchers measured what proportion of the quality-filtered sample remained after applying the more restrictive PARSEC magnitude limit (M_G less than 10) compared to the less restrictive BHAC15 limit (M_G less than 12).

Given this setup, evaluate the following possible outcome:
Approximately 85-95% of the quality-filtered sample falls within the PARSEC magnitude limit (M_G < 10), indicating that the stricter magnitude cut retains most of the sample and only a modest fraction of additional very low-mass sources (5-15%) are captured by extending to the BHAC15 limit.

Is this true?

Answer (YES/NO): NO